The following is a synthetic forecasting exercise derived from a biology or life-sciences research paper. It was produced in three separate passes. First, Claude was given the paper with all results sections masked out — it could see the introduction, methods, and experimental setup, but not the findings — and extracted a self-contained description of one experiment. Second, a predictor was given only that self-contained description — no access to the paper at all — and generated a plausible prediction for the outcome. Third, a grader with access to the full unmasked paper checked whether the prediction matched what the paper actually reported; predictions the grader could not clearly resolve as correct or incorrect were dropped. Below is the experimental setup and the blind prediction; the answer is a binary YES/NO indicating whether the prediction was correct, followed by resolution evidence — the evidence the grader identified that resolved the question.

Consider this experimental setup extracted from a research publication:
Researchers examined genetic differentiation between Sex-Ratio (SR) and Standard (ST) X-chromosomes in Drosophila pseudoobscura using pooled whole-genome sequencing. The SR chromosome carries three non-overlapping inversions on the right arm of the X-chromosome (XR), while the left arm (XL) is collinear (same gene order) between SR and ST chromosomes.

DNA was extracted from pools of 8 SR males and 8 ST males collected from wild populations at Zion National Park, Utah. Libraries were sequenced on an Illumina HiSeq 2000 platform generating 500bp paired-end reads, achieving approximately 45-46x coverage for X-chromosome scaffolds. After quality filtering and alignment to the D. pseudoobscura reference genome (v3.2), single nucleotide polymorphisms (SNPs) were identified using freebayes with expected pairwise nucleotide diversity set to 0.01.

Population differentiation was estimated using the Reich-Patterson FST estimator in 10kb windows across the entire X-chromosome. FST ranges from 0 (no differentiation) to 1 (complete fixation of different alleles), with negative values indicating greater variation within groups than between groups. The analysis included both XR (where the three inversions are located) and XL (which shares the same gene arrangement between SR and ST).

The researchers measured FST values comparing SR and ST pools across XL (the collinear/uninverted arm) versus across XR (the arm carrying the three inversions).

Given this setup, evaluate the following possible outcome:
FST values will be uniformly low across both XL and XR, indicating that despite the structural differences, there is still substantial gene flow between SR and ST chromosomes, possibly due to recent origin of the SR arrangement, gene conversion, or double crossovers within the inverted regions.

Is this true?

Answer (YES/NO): NO